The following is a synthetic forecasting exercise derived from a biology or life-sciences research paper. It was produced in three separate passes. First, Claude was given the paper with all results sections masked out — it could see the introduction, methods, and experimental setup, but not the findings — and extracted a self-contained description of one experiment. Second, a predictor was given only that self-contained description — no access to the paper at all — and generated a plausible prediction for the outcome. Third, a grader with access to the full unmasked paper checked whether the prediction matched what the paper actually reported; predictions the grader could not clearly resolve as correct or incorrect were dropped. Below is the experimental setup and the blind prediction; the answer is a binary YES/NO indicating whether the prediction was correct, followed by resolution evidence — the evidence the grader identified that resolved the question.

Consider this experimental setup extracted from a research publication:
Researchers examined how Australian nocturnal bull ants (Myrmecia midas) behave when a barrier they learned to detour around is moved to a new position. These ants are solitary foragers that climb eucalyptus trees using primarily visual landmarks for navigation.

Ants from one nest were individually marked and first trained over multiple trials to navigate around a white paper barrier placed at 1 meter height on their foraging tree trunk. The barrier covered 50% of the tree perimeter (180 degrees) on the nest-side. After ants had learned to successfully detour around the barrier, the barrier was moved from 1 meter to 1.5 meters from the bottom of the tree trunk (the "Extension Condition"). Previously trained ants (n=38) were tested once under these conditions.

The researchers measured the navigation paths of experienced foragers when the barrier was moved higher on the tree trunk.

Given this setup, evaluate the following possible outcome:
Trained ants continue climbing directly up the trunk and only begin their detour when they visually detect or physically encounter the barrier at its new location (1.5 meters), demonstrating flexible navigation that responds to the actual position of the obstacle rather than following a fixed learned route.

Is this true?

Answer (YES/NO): NO